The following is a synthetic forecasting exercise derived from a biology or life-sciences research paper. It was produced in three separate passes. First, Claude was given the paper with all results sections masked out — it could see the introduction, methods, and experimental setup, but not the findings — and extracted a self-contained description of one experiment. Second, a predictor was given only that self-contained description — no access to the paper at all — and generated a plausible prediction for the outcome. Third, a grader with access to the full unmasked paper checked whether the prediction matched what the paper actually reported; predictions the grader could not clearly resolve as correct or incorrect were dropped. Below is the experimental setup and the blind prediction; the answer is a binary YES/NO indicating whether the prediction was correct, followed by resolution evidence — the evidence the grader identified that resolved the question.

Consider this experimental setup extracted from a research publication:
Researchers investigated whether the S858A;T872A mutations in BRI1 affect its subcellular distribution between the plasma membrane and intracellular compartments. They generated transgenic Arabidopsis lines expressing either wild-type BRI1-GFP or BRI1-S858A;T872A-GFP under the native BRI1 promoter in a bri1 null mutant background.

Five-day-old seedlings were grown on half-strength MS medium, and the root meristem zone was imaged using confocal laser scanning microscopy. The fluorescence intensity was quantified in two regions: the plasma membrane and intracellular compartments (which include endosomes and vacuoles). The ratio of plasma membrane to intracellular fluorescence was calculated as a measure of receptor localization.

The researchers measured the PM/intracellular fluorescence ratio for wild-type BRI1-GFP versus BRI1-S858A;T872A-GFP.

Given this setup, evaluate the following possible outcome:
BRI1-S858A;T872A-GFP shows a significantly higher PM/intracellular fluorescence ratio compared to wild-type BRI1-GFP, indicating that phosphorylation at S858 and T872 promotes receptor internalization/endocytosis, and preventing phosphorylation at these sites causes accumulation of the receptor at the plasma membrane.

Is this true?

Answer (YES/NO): NO